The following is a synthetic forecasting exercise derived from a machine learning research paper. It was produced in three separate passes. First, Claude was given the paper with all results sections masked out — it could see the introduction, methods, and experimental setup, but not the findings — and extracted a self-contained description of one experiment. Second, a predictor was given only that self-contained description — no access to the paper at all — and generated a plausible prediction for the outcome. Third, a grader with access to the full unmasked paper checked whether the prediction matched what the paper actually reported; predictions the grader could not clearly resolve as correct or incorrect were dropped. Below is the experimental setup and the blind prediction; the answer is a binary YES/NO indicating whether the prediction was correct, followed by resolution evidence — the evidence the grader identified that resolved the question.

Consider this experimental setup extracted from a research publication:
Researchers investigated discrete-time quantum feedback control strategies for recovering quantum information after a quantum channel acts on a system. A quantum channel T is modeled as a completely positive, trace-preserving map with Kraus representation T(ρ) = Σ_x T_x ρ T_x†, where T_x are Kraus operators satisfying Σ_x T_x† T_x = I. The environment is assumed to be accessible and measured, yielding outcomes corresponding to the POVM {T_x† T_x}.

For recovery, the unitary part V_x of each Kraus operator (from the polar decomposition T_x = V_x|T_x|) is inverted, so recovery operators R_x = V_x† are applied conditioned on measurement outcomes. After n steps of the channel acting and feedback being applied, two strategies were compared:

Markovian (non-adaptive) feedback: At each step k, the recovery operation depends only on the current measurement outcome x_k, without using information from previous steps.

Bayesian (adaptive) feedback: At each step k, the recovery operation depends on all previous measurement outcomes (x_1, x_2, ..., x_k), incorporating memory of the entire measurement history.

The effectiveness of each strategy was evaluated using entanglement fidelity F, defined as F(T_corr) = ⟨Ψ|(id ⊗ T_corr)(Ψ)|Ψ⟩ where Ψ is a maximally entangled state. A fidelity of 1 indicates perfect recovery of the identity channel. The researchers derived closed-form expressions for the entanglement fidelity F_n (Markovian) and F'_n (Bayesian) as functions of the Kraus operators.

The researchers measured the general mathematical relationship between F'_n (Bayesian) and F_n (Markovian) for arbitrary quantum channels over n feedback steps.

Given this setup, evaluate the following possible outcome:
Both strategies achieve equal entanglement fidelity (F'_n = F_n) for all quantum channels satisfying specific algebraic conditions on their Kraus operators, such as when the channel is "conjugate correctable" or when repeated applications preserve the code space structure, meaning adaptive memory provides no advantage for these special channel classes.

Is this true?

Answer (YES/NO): NO